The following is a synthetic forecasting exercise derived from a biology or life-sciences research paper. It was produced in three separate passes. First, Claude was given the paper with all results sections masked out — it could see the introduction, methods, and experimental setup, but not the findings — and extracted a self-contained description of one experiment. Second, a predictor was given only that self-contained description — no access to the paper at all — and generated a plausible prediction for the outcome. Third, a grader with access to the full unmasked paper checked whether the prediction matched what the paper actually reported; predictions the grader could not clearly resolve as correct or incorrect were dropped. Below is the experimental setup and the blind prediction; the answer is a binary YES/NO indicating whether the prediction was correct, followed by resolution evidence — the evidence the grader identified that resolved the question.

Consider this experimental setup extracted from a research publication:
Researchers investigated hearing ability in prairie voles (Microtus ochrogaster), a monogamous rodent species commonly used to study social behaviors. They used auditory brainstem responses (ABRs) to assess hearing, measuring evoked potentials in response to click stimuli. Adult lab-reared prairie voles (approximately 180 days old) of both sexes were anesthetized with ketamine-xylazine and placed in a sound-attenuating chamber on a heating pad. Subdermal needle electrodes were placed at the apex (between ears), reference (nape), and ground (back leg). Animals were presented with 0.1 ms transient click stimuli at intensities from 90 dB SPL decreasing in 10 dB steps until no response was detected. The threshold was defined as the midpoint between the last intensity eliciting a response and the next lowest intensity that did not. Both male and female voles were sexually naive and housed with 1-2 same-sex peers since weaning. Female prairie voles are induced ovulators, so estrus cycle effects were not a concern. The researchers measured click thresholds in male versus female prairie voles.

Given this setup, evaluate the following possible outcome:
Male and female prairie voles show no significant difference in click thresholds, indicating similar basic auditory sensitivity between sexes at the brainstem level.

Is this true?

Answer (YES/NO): YES